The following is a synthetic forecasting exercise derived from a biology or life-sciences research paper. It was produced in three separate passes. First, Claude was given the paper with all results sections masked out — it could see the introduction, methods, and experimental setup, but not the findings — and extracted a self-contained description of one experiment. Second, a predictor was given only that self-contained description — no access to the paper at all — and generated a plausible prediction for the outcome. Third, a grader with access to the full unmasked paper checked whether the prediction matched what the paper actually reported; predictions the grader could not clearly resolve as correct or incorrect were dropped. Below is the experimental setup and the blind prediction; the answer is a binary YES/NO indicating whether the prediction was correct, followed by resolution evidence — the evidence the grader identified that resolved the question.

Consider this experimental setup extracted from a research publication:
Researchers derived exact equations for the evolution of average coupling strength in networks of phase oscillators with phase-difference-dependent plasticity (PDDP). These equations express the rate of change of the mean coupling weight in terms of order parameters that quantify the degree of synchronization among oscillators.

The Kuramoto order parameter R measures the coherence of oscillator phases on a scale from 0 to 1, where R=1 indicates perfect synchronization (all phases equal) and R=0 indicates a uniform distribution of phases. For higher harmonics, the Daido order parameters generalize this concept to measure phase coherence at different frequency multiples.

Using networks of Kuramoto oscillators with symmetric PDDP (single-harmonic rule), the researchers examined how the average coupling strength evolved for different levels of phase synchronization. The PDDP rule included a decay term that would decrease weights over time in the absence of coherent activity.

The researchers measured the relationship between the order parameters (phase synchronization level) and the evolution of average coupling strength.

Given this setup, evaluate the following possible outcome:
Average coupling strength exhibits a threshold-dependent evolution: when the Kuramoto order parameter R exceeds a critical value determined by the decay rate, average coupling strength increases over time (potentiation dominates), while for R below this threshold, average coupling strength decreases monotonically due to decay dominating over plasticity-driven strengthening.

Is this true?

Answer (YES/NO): NO